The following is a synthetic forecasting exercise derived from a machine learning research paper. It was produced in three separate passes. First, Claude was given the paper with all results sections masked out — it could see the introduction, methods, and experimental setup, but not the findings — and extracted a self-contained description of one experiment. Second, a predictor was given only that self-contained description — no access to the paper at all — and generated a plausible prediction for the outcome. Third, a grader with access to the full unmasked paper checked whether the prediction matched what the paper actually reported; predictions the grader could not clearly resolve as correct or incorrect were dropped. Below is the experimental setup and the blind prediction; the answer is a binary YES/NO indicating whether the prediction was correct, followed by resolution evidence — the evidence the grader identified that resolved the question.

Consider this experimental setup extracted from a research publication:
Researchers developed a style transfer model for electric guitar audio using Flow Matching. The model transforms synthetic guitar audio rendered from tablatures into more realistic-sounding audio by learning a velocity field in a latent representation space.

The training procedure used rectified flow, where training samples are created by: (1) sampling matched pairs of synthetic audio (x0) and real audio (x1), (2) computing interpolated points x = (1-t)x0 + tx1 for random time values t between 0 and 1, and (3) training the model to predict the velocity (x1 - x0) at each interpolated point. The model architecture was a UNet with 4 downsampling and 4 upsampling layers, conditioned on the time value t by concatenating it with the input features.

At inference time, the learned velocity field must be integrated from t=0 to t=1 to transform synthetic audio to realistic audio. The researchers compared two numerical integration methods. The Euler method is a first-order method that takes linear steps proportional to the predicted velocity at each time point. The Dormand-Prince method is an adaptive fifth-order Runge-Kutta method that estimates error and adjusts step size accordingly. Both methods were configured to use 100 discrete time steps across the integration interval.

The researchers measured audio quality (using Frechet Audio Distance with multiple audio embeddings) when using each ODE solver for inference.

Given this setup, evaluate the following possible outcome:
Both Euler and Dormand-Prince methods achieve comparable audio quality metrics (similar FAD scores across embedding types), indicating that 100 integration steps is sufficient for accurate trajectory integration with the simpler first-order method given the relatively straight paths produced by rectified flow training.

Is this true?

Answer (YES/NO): NO